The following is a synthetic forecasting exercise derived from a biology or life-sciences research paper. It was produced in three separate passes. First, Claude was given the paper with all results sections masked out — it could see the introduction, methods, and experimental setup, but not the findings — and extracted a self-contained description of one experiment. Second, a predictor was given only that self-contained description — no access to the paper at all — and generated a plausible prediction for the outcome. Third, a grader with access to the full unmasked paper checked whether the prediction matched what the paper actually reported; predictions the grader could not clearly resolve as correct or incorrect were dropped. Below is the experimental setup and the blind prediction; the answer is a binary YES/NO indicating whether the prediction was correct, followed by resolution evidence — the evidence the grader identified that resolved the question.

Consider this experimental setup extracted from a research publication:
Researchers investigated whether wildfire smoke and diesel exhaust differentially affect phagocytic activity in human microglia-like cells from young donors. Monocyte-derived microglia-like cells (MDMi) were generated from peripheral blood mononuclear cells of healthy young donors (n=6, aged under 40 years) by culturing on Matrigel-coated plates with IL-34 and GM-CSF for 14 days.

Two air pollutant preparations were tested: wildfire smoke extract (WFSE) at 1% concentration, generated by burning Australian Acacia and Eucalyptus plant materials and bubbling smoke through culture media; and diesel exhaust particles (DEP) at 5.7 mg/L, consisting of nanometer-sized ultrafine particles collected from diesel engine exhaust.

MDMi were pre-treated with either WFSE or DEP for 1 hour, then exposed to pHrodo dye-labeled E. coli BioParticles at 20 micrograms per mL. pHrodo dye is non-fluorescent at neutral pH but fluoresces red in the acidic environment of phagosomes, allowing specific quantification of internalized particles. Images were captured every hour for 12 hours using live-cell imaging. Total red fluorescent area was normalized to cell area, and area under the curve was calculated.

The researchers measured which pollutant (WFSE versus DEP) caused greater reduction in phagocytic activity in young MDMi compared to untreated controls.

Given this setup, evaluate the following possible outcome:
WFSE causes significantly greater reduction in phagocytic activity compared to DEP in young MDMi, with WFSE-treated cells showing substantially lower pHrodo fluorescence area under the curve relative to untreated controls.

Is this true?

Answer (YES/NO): NO